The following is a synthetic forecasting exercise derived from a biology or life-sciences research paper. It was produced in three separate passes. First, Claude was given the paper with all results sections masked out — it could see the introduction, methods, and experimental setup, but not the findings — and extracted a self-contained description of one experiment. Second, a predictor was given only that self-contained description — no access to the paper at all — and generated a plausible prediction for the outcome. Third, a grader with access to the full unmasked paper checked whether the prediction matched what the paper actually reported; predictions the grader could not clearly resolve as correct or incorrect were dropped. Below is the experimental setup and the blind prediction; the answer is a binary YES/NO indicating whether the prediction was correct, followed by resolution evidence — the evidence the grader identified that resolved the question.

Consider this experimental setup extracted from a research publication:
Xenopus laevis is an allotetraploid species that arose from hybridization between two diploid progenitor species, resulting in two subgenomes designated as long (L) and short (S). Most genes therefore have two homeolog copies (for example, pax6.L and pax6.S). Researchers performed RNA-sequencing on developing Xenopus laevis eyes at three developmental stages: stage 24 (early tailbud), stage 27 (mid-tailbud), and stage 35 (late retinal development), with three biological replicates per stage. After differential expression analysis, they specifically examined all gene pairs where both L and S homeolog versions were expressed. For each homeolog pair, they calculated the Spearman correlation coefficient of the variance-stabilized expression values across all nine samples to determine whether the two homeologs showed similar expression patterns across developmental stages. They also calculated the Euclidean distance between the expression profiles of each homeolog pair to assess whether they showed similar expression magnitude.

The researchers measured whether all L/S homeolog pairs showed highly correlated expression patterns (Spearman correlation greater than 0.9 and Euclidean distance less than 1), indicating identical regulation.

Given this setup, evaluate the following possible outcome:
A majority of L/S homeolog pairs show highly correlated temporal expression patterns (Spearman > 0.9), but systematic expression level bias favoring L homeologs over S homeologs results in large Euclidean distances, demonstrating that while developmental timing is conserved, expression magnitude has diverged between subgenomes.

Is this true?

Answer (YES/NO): NO